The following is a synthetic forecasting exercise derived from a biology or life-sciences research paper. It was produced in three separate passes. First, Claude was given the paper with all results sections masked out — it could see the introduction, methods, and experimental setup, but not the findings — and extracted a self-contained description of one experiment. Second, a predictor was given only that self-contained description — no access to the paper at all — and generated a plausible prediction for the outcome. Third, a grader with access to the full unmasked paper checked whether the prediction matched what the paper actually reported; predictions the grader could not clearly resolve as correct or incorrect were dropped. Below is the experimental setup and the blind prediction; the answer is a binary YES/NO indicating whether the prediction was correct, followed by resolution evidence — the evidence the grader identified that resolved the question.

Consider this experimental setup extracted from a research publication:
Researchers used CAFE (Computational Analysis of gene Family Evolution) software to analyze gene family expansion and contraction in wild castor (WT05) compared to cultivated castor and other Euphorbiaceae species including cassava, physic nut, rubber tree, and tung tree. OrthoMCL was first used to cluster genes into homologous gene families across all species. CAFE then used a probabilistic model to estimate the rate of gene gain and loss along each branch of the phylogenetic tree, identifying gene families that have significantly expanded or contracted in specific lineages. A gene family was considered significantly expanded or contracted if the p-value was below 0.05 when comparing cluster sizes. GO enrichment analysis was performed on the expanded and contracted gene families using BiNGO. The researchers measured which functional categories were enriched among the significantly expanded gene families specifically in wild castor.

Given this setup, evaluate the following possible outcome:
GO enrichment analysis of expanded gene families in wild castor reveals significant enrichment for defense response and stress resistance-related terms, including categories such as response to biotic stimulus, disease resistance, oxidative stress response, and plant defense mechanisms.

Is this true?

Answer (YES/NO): NO